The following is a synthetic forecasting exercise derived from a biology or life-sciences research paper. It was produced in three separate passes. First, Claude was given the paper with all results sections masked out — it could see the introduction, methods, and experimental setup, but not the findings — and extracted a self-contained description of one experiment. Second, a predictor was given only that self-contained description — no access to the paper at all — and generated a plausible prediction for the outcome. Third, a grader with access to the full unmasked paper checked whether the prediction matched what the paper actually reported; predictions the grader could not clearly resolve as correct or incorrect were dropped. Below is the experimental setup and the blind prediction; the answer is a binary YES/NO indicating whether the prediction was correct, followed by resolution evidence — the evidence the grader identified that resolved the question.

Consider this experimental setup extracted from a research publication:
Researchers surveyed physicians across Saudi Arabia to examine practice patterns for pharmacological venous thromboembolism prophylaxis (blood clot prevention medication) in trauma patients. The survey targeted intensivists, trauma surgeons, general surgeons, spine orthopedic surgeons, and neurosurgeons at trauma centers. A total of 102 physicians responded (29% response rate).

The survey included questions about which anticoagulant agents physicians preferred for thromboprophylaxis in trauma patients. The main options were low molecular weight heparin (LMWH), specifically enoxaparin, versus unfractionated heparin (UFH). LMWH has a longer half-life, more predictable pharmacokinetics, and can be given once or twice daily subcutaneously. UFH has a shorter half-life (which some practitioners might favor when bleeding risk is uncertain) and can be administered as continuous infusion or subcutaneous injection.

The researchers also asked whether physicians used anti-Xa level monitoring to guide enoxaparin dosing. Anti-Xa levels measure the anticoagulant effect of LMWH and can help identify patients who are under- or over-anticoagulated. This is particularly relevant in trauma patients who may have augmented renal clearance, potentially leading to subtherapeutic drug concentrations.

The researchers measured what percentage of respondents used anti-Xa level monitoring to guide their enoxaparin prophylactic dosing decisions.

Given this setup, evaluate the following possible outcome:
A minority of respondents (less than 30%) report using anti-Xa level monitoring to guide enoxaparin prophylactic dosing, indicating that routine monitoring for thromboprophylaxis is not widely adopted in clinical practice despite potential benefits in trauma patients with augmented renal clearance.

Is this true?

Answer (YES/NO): YES